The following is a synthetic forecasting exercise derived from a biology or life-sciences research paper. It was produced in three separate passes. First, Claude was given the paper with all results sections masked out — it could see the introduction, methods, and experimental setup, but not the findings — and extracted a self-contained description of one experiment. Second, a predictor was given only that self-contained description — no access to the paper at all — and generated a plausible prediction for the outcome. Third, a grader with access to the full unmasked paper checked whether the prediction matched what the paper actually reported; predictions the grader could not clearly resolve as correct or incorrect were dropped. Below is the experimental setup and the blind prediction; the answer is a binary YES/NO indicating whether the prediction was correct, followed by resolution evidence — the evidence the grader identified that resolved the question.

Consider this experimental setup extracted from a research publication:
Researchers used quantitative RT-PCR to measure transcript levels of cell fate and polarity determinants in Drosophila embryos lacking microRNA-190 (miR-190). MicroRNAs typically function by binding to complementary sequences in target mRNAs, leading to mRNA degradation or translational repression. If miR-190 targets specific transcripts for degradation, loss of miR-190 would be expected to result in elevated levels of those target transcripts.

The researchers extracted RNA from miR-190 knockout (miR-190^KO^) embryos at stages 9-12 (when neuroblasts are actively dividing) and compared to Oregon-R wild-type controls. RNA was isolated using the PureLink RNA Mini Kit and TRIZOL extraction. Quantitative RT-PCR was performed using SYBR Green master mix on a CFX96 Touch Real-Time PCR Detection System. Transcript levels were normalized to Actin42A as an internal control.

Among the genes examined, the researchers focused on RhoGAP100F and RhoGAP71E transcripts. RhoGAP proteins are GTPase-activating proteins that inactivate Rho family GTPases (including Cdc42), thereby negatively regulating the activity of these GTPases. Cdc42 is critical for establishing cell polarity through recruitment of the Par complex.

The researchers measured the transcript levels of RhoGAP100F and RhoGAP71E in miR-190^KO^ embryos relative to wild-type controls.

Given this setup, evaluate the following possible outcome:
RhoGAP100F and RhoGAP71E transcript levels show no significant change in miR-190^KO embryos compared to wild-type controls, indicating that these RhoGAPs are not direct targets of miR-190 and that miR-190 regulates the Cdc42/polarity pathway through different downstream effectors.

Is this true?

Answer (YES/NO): NO